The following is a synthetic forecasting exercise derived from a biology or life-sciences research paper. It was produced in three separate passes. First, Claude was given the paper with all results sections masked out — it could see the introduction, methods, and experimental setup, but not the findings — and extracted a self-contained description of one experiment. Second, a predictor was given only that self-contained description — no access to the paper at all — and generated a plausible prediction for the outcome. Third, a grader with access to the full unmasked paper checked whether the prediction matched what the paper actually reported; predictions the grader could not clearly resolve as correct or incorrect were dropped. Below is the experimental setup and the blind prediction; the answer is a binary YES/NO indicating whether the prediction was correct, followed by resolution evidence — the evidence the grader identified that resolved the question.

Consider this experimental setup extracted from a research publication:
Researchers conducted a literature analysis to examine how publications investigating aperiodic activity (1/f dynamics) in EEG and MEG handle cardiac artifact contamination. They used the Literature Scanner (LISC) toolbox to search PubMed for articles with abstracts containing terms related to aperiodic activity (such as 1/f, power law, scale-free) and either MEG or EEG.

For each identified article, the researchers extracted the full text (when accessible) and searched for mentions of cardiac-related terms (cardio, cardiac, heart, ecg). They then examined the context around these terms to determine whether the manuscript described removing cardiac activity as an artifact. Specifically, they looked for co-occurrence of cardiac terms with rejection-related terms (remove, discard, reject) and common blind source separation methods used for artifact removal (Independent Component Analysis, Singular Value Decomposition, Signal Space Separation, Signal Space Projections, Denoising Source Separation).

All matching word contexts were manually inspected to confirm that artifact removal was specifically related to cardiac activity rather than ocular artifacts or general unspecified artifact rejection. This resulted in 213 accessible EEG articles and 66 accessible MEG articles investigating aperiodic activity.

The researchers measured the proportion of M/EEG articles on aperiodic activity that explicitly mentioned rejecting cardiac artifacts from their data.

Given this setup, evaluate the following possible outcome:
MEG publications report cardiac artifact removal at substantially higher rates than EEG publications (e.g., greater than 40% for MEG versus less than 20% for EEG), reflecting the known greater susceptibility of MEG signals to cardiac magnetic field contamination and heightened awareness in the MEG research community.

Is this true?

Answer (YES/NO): YES